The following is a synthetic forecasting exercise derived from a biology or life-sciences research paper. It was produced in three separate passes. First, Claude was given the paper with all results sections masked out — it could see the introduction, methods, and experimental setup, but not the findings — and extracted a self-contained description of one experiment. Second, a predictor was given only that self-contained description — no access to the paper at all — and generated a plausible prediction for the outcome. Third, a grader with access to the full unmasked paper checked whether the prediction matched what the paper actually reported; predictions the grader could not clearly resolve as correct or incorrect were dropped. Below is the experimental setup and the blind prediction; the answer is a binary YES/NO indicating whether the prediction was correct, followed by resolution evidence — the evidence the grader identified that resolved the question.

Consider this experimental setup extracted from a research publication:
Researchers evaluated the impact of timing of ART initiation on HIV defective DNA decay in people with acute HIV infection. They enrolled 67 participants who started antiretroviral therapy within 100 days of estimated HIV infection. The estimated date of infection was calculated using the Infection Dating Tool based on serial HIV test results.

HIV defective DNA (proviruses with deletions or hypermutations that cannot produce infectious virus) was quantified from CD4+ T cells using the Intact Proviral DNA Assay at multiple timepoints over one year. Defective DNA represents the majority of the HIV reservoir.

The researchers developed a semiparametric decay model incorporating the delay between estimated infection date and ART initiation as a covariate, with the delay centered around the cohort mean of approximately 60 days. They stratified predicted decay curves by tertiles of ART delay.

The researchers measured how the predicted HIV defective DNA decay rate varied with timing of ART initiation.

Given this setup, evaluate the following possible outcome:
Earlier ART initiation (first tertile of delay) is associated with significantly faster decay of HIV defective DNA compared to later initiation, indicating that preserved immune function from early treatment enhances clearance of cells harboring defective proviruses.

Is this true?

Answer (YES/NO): YES